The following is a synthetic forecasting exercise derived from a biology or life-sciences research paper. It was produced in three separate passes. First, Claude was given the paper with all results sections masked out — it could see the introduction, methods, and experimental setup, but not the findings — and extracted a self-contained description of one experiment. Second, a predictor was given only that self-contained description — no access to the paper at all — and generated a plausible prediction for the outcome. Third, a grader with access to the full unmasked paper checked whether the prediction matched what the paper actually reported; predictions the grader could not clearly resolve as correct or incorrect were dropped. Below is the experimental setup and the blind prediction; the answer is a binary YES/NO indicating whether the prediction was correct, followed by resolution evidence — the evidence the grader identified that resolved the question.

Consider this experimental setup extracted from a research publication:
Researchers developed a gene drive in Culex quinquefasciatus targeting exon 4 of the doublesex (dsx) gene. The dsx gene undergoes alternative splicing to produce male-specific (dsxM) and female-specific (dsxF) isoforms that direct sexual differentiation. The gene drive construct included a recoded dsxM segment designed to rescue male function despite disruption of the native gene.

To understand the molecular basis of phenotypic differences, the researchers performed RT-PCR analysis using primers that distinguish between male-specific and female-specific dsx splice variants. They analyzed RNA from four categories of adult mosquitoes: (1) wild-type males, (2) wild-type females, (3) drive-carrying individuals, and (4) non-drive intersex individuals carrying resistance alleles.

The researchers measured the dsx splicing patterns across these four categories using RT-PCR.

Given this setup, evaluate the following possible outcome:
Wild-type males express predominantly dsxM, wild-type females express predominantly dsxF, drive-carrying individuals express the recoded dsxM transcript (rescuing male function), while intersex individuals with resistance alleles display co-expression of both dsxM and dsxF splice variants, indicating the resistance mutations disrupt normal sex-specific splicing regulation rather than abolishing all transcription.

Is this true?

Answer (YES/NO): NO